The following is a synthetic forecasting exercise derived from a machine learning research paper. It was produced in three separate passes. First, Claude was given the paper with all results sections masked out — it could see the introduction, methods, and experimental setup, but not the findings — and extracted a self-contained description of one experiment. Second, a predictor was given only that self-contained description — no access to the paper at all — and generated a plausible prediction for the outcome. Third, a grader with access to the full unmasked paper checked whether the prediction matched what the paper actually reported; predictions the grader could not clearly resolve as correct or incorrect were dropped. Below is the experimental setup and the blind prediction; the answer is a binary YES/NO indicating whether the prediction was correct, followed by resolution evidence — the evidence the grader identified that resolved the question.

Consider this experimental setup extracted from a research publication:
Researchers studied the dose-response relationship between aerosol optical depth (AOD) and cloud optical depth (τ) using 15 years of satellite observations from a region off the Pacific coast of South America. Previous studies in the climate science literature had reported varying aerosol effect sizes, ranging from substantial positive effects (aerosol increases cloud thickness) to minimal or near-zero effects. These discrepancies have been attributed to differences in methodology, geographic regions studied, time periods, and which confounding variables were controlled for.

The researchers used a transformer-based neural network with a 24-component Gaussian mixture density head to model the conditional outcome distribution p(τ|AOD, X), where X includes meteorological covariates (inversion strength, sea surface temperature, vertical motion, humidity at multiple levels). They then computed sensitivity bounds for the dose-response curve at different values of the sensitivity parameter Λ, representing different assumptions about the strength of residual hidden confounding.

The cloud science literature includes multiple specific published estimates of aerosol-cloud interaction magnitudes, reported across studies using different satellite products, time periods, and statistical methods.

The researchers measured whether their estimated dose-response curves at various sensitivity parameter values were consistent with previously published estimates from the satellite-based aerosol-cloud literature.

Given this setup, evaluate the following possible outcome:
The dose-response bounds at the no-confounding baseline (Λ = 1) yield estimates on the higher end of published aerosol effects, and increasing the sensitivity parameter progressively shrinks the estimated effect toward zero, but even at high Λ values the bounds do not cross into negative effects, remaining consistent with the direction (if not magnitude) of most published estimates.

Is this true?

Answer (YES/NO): NO